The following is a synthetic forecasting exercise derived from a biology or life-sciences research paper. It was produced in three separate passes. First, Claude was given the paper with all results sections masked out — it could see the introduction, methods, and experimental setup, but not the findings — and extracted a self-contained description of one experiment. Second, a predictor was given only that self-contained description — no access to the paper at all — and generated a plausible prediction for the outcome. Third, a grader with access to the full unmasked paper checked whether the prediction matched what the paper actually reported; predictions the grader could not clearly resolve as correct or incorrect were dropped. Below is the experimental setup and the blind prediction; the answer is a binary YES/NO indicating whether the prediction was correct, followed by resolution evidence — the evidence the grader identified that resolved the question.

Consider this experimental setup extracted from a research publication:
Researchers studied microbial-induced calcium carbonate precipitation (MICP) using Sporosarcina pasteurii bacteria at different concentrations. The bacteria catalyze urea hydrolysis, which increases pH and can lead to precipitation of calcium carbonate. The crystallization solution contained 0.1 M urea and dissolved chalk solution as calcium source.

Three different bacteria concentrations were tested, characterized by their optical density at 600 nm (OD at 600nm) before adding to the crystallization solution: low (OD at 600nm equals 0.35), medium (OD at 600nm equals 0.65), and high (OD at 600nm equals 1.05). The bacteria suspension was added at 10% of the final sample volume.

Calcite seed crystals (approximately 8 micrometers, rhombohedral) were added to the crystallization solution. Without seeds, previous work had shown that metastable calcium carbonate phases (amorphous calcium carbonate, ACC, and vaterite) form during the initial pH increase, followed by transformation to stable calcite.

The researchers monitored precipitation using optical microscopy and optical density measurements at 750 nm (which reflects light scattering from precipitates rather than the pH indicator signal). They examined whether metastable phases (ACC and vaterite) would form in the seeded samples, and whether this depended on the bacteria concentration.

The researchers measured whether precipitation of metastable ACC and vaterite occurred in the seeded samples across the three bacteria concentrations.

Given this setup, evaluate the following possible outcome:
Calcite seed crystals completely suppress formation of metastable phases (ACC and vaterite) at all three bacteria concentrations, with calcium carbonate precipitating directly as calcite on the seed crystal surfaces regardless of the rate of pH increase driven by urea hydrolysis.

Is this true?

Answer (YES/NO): NO